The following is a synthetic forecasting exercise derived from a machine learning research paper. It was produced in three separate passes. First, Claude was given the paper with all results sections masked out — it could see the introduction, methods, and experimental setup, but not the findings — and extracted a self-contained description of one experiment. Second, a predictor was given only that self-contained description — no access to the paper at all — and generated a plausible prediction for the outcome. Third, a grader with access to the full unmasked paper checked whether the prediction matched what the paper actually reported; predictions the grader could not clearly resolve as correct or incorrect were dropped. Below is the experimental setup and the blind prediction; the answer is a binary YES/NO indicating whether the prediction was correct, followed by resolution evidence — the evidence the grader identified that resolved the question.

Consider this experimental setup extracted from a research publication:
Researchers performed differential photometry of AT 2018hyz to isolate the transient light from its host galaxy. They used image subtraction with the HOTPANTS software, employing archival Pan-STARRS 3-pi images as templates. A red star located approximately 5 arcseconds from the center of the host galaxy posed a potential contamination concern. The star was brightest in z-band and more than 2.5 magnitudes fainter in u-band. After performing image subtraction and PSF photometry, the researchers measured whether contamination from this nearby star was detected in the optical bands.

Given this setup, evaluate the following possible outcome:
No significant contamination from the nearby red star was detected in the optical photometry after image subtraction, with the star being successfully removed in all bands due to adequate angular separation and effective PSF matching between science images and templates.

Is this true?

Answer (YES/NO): NO